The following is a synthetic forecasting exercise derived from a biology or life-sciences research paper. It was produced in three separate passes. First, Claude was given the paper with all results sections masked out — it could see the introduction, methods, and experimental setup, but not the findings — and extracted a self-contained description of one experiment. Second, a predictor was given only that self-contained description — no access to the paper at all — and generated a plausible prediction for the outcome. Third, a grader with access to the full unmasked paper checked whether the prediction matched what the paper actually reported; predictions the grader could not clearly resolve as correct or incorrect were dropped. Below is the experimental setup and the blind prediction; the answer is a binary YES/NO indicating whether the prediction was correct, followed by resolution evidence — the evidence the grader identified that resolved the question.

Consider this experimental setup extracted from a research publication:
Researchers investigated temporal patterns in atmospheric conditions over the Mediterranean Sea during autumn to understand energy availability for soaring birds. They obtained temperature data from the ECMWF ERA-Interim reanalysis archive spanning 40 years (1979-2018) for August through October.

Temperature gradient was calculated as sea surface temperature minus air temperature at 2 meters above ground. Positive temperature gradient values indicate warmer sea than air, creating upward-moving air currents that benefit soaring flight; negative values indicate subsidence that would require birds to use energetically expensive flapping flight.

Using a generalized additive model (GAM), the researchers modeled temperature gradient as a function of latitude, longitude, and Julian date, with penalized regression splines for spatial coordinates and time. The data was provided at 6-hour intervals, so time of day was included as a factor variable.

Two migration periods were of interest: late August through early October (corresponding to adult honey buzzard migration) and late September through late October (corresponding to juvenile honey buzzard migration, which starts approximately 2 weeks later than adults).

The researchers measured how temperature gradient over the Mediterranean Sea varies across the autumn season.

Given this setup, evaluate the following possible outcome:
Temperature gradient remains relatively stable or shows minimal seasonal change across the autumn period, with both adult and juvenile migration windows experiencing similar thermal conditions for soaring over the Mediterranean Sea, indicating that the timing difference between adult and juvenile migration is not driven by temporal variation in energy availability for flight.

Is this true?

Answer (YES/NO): NO